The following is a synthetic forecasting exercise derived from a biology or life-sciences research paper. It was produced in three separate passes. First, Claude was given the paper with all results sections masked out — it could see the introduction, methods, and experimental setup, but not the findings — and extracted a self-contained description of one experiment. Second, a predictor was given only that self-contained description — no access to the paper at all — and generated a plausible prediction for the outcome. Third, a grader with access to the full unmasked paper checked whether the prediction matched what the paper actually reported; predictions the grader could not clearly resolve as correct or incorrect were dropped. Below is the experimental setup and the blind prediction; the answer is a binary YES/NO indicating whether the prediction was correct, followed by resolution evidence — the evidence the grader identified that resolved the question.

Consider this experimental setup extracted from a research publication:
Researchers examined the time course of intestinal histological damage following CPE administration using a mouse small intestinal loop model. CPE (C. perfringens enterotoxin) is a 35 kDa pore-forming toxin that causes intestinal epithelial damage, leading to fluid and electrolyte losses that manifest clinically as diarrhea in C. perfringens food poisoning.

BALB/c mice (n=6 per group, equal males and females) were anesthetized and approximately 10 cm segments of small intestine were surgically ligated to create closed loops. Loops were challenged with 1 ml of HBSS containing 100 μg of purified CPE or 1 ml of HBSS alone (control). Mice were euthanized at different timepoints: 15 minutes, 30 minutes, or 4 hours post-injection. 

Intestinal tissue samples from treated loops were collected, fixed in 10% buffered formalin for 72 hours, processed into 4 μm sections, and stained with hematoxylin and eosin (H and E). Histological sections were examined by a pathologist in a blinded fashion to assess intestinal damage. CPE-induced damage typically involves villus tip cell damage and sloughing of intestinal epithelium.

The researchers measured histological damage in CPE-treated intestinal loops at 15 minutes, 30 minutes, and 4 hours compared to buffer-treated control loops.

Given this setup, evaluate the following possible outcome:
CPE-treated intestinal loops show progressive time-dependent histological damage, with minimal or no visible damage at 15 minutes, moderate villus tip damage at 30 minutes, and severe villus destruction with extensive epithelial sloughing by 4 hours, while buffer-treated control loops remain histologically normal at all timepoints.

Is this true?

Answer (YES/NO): YES